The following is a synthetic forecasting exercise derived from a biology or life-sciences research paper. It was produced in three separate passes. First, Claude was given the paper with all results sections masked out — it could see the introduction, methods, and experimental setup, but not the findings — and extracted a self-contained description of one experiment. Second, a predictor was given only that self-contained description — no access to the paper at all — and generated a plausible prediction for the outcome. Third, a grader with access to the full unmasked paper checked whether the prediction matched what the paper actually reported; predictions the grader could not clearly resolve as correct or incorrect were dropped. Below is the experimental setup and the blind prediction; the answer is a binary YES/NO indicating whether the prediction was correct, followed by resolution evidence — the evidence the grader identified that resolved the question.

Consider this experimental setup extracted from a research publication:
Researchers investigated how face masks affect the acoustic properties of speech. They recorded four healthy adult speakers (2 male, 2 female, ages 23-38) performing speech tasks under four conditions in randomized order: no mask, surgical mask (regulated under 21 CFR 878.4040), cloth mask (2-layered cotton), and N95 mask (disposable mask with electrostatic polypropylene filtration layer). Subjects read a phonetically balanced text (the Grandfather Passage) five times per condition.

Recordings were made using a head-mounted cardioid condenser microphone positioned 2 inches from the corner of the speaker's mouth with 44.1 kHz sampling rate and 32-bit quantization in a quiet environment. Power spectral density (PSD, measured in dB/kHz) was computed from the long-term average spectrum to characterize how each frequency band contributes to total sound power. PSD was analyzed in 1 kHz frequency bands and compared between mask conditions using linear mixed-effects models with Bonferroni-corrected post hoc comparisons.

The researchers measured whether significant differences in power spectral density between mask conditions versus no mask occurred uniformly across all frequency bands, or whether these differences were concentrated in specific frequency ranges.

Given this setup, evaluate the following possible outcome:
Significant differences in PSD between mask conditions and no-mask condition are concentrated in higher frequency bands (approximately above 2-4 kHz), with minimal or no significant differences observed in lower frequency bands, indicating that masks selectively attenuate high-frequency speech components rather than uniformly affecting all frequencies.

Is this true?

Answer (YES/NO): YES